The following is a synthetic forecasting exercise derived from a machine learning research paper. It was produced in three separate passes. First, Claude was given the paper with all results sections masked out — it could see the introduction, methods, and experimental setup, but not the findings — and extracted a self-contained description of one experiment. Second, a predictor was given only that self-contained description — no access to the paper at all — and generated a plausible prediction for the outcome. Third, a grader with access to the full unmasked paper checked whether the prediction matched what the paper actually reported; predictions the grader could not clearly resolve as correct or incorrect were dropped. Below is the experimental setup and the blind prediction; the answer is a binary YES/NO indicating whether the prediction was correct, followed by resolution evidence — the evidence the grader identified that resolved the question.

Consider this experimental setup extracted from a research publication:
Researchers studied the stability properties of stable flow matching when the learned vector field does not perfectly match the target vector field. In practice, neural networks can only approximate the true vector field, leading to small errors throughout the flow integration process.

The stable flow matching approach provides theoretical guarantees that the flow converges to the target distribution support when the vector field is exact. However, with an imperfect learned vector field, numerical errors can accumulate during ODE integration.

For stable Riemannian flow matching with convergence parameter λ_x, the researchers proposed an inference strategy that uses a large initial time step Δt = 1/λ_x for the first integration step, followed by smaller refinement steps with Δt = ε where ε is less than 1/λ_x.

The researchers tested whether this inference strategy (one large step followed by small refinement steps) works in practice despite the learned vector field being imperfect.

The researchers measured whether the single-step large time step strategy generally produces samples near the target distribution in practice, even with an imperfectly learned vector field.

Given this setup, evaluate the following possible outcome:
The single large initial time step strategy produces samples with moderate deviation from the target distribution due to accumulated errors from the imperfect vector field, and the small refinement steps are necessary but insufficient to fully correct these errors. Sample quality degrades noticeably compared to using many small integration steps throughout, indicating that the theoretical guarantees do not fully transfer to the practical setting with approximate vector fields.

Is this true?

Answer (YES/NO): NO